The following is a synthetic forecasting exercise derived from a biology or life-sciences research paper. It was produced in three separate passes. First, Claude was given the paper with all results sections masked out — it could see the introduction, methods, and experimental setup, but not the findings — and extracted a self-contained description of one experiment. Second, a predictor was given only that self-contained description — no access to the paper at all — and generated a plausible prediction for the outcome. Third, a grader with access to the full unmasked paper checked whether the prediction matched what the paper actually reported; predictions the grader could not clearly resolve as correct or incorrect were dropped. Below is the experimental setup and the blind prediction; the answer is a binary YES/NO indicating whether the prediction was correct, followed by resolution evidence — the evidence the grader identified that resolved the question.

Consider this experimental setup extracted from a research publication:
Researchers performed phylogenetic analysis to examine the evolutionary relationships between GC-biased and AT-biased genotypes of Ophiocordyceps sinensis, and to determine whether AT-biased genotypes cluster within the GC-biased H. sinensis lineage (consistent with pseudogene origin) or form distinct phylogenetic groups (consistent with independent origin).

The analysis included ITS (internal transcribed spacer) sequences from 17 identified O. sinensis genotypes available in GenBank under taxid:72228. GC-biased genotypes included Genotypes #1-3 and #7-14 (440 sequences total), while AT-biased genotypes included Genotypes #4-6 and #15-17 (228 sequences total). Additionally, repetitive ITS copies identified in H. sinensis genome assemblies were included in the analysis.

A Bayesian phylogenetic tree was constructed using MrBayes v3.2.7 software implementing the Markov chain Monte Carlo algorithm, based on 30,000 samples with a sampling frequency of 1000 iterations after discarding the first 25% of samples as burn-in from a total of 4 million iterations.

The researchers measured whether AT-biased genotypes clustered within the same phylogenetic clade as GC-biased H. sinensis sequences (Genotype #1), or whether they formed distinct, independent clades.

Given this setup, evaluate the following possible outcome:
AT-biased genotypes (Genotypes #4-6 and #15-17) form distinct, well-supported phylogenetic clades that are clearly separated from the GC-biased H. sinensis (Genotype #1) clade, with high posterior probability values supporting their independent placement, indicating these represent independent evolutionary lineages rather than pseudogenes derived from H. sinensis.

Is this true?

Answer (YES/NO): YES